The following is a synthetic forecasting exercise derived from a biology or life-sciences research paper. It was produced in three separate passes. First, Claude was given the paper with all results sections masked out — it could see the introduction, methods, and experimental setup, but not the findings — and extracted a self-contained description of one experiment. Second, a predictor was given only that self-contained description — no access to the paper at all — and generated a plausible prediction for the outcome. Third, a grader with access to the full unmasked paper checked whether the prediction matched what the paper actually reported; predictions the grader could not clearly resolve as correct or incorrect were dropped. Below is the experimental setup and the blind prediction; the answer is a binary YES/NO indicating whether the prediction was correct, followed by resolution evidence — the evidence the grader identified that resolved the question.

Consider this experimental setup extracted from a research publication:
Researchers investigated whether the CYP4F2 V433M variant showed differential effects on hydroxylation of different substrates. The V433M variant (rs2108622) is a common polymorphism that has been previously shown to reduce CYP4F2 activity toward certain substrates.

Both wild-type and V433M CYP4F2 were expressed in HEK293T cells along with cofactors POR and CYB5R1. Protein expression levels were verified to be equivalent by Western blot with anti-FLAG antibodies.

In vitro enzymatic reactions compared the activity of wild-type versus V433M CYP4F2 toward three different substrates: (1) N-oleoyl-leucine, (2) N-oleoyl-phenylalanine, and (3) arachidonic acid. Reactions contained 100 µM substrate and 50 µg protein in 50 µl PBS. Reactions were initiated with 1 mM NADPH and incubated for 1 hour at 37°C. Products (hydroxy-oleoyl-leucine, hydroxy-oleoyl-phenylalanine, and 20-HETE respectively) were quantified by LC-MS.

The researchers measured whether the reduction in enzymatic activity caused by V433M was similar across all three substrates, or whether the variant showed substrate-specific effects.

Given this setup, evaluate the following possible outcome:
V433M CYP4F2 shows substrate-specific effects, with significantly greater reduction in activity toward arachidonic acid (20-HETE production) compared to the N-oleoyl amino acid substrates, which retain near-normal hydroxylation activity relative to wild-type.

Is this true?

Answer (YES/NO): NO